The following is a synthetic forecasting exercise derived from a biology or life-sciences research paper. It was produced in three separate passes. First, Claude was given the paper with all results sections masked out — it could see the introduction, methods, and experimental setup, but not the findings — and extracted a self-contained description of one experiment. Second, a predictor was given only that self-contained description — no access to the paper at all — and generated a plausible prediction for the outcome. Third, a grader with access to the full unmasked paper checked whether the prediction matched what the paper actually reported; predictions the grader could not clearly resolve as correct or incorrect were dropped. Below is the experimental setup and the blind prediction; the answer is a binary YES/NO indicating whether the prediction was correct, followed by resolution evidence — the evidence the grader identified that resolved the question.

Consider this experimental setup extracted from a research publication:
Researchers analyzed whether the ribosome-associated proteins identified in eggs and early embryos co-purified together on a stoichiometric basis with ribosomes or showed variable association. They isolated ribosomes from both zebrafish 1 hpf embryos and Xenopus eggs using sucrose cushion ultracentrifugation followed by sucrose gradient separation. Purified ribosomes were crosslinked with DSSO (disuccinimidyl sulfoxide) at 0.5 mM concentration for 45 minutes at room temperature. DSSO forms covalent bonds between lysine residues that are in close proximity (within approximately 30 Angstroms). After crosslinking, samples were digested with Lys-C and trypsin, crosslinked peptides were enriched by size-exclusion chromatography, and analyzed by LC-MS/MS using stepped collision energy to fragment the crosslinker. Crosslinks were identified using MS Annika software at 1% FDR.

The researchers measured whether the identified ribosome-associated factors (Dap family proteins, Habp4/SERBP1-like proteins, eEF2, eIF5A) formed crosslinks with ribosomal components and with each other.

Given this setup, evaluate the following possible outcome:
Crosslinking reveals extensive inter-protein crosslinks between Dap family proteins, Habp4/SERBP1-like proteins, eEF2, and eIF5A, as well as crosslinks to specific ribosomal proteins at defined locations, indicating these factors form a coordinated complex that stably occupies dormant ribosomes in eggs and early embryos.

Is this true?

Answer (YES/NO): NO